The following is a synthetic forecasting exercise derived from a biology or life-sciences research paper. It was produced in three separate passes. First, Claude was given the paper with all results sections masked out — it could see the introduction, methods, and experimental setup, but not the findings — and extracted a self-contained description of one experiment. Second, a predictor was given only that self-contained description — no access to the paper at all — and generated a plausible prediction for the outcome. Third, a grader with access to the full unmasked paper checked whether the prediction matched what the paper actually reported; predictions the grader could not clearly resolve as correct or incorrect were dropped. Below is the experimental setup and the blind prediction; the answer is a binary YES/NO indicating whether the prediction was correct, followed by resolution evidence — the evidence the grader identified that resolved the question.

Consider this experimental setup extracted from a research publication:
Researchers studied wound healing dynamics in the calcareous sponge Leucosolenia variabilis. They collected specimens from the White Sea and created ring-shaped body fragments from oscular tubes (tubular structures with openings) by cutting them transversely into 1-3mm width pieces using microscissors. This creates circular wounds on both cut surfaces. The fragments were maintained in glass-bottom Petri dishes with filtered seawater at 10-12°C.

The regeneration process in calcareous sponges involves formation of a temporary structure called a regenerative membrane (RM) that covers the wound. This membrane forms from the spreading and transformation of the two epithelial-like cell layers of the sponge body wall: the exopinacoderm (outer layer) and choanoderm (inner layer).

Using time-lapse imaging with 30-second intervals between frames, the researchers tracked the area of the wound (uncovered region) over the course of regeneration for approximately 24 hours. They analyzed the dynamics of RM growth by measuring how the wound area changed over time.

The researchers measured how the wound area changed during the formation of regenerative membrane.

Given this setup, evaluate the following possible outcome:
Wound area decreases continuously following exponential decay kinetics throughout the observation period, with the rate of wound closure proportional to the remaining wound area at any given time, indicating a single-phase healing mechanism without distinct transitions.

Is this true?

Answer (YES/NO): NO